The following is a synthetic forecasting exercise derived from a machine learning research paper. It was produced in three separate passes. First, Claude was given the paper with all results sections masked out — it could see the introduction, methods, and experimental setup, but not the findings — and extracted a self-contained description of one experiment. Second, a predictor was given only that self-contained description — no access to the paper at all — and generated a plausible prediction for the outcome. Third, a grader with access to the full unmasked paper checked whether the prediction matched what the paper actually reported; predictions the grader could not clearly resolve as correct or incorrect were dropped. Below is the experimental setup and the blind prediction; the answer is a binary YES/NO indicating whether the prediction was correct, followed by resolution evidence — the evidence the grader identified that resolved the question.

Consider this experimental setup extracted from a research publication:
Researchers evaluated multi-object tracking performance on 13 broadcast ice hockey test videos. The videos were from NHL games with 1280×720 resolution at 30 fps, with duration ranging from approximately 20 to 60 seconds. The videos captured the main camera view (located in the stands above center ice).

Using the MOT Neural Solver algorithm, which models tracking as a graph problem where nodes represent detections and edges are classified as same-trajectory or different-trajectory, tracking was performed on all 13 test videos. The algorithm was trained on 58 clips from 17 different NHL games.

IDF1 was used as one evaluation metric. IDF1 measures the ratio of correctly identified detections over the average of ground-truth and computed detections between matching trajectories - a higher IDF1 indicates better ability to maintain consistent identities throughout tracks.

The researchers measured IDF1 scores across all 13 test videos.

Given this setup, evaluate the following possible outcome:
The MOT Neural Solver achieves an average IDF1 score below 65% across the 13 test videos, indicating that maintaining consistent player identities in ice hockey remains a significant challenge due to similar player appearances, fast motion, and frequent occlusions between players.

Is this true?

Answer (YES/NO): YES